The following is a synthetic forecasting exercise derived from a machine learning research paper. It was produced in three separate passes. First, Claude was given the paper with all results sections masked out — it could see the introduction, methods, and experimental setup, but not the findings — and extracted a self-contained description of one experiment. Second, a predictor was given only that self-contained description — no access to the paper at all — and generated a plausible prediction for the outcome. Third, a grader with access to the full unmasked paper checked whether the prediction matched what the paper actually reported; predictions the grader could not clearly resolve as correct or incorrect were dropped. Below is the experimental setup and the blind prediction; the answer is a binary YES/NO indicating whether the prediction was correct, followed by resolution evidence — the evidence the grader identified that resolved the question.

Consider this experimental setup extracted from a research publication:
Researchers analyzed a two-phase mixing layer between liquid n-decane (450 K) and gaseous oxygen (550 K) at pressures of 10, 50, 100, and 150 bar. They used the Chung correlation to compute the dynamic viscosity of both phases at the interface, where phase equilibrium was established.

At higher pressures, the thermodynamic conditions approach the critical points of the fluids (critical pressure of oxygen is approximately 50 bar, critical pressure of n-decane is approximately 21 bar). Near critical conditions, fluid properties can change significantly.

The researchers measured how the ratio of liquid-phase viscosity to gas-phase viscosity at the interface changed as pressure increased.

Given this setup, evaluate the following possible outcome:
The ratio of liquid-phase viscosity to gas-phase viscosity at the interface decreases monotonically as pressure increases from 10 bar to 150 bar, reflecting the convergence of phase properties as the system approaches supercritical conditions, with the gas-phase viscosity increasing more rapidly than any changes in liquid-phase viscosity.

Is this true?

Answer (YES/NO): NO